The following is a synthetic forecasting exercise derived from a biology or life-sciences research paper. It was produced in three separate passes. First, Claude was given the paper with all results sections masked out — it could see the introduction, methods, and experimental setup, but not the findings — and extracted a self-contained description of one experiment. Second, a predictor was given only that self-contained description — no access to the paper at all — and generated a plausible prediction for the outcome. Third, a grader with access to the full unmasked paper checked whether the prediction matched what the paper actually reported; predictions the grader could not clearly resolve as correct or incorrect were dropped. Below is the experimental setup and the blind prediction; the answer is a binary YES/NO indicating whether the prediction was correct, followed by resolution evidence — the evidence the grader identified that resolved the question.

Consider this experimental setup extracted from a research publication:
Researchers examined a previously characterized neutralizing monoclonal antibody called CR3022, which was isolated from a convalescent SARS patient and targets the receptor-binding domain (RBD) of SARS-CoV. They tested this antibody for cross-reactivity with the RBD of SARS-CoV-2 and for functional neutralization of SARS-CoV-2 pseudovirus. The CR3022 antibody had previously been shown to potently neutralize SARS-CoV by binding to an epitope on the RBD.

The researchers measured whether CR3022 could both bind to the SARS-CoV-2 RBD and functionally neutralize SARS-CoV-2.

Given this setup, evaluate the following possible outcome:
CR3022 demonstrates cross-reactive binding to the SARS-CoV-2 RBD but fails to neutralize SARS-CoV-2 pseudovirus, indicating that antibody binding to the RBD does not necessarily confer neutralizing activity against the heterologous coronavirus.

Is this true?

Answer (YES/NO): YES